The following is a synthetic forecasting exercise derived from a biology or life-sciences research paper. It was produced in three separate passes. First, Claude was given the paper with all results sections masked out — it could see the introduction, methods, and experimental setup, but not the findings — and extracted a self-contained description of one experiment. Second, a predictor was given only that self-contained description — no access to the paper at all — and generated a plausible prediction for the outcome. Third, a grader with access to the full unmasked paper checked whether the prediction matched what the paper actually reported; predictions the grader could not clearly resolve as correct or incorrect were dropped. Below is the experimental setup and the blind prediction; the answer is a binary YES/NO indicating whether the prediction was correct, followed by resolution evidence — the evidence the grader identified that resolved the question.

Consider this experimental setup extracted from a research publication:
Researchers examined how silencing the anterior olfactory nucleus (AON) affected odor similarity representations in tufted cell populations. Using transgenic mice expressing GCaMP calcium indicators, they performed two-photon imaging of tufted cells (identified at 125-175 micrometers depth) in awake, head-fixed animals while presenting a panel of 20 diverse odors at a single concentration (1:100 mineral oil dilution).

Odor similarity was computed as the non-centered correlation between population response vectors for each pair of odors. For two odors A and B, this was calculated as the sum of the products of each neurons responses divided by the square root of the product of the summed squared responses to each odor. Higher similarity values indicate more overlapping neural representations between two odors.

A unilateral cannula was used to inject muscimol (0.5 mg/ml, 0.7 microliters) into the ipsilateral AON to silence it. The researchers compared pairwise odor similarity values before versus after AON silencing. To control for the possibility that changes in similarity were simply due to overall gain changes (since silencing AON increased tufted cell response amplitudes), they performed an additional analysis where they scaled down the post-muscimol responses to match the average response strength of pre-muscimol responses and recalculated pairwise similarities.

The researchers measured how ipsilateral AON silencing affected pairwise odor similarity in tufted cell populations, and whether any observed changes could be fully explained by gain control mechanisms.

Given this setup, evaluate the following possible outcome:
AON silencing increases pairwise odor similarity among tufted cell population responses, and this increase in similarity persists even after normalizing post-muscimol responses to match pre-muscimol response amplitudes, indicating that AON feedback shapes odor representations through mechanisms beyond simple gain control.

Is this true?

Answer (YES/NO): NO